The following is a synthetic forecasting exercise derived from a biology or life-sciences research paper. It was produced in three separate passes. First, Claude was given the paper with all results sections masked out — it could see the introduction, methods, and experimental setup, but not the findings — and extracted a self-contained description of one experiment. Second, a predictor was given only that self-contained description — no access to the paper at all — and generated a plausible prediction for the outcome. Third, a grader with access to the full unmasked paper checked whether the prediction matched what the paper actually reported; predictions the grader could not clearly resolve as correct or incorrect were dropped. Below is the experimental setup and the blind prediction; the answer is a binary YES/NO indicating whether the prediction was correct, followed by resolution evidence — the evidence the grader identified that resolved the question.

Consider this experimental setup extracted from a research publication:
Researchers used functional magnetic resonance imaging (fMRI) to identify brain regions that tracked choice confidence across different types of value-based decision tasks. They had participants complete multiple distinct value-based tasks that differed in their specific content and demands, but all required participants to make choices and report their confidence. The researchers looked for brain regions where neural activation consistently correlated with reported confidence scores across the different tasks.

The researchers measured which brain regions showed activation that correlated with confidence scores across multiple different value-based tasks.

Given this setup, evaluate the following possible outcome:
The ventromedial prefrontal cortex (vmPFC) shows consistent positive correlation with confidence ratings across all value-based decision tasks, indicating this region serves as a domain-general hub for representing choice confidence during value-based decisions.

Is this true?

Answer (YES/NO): NO